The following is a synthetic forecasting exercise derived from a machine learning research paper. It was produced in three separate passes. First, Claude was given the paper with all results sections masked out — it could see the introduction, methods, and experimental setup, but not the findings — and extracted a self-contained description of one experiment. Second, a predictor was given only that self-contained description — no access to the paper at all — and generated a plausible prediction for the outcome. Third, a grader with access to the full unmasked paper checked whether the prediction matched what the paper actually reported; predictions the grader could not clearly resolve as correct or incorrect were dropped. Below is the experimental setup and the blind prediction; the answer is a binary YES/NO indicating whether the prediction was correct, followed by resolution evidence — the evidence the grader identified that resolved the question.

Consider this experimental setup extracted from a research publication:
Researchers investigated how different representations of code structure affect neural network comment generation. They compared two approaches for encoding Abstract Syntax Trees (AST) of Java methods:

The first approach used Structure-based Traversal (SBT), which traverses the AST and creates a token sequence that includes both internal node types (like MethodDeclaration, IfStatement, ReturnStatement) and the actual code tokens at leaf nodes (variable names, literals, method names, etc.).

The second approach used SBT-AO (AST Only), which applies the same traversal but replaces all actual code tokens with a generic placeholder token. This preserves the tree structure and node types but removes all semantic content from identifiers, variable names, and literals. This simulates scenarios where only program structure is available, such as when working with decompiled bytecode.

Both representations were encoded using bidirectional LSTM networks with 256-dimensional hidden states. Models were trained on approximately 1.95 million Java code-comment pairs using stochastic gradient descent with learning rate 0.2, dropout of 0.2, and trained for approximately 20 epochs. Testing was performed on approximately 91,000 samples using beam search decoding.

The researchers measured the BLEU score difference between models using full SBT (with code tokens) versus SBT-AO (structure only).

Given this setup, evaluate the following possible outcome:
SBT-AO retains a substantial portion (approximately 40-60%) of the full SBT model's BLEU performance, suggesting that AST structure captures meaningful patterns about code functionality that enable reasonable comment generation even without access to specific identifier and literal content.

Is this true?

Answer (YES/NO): YES